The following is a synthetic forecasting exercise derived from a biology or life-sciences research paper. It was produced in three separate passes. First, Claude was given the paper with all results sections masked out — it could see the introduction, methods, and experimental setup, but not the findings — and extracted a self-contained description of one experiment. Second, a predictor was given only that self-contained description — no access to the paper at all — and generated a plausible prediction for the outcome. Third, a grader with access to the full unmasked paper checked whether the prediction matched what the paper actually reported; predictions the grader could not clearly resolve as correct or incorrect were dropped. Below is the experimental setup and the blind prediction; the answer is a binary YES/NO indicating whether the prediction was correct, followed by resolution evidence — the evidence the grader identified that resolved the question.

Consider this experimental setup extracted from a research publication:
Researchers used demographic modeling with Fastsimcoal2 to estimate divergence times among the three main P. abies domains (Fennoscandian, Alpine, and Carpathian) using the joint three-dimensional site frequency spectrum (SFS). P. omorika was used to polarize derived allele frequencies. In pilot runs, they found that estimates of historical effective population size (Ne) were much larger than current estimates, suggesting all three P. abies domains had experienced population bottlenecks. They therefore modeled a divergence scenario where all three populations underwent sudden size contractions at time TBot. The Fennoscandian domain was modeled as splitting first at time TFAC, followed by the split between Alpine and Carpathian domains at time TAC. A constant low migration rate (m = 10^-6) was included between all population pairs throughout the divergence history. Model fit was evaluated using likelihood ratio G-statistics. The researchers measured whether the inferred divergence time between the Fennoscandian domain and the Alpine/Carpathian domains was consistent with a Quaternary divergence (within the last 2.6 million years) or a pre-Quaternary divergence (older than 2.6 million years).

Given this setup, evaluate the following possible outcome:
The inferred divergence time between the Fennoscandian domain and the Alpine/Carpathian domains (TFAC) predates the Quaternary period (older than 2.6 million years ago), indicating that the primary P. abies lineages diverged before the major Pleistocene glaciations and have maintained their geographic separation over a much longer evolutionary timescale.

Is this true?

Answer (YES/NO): YES